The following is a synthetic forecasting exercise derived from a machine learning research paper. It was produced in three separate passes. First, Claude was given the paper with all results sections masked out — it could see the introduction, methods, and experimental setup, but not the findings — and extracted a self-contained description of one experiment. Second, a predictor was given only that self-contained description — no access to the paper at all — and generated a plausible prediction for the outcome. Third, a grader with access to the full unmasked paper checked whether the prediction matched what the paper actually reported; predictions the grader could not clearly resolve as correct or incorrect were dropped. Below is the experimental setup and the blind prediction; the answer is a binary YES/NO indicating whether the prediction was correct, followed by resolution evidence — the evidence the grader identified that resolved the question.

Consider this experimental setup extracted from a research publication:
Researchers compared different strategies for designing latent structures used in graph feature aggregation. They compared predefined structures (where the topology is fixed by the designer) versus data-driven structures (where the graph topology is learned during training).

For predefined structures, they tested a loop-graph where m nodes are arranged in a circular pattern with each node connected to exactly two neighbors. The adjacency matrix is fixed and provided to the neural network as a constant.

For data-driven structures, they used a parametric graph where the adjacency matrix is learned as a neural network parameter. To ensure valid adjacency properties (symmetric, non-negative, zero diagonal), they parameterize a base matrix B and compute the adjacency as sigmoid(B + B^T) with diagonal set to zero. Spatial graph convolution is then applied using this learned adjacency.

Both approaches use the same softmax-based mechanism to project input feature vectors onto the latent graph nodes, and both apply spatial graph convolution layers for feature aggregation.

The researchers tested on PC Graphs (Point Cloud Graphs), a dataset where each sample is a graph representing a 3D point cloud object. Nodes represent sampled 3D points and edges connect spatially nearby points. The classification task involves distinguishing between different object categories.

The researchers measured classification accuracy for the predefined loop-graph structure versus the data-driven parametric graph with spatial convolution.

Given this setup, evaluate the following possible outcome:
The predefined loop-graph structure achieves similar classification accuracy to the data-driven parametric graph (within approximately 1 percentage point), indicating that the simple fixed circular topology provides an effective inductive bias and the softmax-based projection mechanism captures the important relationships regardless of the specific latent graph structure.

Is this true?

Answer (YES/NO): NO